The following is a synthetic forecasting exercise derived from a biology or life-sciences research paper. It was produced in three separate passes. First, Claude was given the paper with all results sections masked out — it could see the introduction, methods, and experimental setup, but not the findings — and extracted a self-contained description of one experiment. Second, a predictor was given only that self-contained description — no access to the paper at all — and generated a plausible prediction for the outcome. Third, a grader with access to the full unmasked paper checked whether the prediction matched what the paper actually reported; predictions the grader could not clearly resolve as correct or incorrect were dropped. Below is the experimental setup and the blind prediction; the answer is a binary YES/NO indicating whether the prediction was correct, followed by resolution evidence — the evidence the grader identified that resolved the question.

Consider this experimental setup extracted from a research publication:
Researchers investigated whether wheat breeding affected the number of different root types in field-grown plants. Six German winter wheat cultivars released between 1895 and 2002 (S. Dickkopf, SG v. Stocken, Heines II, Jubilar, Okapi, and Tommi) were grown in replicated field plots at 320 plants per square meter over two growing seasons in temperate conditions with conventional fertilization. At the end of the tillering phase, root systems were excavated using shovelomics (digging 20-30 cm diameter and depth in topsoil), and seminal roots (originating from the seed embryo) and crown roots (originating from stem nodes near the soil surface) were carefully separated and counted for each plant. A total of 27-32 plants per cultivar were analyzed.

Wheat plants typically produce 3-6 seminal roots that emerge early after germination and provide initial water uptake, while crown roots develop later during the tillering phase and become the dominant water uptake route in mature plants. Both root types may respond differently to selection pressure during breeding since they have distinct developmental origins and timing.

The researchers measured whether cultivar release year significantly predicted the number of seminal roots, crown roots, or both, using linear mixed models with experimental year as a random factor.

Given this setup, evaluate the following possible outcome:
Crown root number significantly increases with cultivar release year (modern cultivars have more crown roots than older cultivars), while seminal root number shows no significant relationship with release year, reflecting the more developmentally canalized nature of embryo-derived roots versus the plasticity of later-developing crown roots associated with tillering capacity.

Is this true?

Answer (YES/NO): NO